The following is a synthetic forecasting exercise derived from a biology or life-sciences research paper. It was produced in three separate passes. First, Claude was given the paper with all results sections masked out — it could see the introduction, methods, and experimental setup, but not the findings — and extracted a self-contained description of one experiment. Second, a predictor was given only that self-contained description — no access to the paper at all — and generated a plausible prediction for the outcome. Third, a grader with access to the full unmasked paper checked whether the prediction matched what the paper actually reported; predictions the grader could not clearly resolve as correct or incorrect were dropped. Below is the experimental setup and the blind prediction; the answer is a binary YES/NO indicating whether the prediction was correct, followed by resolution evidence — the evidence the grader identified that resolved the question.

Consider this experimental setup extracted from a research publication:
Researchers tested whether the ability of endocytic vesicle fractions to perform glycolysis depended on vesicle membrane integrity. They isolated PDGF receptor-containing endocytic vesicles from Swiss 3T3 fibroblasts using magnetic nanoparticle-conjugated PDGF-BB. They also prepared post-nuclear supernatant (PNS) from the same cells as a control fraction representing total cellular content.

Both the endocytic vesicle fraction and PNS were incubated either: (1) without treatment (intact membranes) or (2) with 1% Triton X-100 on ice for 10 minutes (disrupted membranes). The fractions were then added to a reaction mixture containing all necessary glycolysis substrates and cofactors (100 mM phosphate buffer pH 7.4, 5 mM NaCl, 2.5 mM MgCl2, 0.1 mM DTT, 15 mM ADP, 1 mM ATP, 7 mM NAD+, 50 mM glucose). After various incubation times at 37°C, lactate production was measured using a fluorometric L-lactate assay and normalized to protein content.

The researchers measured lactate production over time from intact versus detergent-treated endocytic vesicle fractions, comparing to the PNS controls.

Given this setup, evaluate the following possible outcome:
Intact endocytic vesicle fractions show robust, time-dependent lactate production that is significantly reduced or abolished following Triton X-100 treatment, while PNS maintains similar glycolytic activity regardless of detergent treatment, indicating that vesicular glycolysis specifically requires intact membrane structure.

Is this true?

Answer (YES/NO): NO